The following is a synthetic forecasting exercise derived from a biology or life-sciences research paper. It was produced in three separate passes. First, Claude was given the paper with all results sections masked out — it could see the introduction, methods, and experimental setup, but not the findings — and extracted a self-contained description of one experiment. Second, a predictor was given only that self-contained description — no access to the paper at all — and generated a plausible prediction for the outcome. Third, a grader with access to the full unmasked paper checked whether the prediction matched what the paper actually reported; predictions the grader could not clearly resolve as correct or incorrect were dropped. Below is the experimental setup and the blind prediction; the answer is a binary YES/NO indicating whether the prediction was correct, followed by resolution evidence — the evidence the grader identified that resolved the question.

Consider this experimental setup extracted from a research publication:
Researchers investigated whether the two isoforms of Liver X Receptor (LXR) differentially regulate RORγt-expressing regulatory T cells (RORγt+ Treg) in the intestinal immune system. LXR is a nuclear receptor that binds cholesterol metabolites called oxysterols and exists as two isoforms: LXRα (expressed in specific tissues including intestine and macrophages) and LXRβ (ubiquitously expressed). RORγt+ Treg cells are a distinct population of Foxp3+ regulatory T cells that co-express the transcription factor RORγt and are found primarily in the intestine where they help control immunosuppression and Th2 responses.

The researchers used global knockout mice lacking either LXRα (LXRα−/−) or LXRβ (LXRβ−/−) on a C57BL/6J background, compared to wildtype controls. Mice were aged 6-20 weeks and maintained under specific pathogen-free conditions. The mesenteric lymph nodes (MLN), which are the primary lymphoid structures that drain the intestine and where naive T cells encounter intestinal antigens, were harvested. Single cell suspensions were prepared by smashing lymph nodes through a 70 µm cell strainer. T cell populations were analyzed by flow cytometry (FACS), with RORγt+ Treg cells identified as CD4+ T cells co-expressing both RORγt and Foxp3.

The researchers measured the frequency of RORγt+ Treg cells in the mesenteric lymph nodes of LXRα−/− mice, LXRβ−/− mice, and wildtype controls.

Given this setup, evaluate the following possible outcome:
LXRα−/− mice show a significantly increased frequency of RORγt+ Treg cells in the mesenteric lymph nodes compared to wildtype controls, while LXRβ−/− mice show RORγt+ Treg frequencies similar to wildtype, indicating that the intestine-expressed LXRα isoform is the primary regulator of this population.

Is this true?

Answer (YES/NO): NO